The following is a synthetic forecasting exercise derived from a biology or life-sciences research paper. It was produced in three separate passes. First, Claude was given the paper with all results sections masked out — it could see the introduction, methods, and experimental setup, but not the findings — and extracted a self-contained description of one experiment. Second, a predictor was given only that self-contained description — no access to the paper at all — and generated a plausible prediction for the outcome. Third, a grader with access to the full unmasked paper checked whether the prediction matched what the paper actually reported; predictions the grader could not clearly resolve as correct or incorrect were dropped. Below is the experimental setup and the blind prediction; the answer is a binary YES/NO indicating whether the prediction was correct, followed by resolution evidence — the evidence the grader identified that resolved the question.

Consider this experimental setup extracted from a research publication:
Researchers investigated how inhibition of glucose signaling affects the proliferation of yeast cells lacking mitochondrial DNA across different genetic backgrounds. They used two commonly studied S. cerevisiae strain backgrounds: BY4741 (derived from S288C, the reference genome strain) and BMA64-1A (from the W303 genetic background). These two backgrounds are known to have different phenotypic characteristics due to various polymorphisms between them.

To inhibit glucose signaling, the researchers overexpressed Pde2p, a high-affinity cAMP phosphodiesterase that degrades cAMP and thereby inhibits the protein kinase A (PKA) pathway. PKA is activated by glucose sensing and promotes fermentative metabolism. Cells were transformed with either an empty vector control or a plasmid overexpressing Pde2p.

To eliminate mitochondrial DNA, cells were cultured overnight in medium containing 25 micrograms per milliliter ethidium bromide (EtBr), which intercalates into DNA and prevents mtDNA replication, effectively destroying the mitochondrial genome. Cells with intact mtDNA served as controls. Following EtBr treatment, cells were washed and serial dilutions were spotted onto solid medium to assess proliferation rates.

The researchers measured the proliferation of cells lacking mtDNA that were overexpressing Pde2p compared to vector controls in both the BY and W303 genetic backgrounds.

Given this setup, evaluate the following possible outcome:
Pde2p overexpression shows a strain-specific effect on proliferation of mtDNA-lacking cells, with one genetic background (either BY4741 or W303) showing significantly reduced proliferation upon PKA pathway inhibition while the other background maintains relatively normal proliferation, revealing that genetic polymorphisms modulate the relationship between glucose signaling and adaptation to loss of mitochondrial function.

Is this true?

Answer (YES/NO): NO